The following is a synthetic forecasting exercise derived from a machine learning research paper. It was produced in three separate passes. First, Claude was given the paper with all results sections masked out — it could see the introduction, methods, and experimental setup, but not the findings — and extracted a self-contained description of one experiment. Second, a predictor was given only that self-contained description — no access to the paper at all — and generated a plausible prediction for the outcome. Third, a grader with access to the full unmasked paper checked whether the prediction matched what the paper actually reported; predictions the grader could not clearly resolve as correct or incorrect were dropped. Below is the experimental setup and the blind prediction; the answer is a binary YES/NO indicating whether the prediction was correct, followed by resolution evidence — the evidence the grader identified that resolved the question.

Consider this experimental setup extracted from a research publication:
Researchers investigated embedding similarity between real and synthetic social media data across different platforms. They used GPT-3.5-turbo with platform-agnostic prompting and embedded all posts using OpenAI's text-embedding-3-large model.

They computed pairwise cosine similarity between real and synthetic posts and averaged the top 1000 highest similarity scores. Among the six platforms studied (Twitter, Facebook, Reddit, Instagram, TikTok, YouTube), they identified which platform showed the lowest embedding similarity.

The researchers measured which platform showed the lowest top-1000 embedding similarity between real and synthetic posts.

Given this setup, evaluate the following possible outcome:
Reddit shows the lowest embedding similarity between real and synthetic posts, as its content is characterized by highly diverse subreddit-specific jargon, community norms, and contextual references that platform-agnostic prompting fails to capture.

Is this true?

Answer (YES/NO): NO